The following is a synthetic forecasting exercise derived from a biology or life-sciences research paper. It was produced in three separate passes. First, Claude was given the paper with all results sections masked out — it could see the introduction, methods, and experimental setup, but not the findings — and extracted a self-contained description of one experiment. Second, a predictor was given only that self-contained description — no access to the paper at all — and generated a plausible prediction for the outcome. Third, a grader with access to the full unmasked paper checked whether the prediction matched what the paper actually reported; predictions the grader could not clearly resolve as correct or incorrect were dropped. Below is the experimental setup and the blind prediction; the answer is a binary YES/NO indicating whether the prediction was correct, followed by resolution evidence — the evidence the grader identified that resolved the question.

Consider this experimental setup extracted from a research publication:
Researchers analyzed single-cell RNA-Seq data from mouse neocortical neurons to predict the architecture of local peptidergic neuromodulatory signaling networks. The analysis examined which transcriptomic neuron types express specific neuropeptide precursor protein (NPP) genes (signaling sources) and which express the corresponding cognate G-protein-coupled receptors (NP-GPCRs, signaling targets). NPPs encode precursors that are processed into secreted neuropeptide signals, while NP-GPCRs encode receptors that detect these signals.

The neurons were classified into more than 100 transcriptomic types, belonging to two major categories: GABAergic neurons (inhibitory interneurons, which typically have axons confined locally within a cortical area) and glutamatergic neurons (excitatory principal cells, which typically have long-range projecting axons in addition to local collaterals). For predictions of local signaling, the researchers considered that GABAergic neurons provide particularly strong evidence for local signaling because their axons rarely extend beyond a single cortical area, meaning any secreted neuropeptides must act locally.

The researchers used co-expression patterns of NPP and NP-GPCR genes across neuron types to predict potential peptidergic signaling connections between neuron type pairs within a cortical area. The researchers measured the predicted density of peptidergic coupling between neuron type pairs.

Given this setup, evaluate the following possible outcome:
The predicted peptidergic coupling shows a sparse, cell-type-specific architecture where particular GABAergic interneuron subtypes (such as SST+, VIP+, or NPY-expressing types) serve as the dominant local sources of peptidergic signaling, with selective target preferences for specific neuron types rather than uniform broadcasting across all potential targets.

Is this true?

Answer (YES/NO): NO